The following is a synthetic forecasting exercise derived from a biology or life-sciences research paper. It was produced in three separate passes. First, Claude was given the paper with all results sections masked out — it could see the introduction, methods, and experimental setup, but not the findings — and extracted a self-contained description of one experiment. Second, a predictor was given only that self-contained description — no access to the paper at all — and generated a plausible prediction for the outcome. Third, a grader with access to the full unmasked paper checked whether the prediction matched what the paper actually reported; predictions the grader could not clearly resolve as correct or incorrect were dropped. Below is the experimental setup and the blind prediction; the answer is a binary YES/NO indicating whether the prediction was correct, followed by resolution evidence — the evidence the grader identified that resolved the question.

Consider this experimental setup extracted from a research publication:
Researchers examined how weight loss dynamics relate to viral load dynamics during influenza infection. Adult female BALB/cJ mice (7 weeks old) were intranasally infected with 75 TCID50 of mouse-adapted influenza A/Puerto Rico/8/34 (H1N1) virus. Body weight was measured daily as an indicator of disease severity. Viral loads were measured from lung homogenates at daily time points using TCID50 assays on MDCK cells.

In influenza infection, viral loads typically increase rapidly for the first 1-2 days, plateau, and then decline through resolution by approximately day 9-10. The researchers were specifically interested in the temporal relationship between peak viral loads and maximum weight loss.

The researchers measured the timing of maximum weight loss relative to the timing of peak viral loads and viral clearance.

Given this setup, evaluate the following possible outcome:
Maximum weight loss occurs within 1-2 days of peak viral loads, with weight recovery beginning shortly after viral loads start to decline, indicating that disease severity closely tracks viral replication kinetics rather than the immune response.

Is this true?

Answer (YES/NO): NO